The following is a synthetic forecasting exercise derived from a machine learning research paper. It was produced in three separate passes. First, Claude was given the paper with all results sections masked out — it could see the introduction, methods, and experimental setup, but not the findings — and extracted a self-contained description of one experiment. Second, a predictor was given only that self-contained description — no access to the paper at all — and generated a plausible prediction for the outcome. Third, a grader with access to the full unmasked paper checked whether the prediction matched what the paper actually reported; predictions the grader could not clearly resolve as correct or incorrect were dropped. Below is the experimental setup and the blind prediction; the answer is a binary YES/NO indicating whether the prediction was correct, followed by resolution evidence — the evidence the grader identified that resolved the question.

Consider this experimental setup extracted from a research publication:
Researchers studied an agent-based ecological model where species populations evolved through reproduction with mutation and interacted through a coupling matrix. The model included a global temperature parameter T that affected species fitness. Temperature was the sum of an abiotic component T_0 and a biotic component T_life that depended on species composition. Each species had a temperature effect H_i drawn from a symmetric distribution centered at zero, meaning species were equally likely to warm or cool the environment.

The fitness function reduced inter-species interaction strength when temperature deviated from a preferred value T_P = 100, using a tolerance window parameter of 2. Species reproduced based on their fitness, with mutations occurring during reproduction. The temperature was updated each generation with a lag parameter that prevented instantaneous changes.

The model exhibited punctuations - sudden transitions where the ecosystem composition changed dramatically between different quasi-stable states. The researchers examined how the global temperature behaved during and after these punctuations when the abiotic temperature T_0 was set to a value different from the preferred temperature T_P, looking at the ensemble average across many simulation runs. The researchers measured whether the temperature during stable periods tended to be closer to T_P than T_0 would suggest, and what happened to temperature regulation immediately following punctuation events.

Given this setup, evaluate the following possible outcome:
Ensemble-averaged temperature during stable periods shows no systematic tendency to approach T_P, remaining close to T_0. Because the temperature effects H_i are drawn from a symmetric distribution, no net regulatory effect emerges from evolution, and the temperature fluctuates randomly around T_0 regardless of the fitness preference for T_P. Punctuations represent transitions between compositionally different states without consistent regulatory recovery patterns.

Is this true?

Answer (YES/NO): NO